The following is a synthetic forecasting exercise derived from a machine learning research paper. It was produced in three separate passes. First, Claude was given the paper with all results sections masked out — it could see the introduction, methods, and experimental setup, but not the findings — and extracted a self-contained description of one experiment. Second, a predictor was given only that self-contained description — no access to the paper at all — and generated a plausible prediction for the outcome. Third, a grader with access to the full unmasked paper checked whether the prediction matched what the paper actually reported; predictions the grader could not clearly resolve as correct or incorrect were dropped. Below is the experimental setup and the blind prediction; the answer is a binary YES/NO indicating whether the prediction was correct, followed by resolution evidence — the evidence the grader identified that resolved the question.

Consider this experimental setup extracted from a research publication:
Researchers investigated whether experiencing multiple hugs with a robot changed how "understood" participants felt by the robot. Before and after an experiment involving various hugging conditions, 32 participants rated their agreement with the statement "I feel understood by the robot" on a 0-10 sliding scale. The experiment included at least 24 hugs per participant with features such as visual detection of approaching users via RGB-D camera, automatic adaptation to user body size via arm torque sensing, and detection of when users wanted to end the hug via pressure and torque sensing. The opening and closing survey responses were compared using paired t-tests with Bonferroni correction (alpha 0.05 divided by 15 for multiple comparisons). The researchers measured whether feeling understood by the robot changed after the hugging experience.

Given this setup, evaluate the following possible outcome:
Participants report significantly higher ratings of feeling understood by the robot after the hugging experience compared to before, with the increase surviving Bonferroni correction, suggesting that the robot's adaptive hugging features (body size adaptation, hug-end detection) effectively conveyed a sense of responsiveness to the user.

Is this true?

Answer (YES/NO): YES